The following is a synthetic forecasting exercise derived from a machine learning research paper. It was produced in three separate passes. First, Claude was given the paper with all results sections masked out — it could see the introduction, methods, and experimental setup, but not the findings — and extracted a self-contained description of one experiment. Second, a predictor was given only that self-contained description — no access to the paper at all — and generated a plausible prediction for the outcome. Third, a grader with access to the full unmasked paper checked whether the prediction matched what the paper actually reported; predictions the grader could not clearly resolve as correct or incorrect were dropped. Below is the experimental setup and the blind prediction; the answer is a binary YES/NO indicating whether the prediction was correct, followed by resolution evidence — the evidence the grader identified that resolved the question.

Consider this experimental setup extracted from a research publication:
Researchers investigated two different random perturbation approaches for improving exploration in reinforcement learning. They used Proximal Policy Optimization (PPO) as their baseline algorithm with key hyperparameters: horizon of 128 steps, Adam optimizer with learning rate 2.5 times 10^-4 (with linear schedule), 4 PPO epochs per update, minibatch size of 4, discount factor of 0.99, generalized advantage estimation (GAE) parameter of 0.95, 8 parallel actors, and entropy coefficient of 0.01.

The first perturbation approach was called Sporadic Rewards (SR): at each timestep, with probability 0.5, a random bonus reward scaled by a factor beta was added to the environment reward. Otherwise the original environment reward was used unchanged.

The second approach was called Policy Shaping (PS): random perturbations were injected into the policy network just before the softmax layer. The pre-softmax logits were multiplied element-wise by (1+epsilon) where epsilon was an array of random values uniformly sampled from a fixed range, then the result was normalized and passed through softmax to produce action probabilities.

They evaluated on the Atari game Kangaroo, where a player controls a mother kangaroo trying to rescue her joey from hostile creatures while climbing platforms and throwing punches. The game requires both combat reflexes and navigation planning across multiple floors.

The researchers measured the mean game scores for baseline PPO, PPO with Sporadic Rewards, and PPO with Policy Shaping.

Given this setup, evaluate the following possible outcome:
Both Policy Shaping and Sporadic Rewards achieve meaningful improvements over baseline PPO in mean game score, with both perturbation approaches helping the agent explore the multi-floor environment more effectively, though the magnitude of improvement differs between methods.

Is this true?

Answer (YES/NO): NO